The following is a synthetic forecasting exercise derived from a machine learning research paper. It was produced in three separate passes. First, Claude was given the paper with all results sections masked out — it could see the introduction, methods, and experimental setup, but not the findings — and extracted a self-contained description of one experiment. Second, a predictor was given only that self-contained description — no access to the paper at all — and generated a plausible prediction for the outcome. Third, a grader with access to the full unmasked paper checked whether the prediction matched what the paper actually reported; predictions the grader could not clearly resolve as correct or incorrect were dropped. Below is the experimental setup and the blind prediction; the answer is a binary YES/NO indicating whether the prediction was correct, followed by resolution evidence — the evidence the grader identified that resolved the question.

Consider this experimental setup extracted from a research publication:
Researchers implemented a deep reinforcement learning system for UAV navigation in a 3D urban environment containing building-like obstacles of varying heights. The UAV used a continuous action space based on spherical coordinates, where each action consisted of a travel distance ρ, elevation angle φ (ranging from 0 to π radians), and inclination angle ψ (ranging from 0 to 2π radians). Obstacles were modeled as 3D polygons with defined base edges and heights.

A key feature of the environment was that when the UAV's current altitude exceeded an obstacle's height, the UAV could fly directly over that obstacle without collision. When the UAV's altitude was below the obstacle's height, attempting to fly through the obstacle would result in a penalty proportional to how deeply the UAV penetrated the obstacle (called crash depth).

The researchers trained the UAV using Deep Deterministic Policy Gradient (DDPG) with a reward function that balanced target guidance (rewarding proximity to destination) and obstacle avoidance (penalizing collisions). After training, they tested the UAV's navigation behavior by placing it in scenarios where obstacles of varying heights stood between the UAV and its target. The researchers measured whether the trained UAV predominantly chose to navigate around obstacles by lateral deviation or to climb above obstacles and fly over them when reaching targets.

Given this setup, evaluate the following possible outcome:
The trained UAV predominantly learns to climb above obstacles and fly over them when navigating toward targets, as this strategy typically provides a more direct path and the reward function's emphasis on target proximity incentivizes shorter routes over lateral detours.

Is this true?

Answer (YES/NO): NO